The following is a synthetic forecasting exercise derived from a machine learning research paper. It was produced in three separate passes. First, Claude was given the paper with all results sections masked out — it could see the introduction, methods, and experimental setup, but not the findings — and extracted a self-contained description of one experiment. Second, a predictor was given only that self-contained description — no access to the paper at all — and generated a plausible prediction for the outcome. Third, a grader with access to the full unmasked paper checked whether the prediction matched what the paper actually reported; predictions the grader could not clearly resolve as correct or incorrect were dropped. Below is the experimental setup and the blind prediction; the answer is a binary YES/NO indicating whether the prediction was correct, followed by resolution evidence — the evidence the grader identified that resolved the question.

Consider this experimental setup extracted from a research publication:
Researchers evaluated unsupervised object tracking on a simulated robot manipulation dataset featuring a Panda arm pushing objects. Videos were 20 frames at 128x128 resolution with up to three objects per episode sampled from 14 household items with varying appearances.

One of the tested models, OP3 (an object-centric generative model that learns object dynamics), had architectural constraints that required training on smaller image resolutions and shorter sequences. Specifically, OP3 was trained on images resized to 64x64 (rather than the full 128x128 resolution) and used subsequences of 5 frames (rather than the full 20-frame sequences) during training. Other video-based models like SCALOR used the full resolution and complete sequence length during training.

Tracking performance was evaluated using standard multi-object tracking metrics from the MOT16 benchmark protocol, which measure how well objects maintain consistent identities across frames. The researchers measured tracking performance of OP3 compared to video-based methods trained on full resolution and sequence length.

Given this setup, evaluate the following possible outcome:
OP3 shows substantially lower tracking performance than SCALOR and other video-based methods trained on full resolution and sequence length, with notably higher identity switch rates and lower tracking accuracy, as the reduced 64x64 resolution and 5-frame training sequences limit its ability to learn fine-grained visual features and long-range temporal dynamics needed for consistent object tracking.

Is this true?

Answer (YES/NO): NO